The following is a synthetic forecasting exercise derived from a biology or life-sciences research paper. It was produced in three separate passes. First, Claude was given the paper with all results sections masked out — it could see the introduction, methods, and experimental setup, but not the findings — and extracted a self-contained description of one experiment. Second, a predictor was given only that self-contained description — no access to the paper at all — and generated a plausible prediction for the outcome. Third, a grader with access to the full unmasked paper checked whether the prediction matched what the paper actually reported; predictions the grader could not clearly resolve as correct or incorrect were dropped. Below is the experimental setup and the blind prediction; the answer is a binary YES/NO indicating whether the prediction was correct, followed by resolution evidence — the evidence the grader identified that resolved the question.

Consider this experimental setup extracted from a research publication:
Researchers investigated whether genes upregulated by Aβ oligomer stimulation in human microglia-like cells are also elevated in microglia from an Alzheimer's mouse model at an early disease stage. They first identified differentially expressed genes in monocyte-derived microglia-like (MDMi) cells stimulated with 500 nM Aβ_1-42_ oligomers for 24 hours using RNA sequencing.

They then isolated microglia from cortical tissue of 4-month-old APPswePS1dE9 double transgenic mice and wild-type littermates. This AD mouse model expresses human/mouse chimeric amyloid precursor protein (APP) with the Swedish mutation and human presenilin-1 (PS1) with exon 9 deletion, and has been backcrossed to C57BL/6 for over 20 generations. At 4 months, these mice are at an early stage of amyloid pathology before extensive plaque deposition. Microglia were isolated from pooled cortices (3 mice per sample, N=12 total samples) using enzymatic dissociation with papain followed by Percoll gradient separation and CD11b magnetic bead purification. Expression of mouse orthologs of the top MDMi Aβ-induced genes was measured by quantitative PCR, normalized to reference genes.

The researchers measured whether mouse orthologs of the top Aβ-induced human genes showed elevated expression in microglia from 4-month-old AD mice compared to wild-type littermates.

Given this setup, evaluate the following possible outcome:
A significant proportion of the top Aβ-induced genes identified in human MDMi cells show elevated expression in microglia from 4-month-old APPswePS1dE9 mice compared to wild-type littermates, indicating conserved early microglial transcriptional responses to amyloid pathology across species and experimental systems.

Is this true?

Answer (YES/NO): NO